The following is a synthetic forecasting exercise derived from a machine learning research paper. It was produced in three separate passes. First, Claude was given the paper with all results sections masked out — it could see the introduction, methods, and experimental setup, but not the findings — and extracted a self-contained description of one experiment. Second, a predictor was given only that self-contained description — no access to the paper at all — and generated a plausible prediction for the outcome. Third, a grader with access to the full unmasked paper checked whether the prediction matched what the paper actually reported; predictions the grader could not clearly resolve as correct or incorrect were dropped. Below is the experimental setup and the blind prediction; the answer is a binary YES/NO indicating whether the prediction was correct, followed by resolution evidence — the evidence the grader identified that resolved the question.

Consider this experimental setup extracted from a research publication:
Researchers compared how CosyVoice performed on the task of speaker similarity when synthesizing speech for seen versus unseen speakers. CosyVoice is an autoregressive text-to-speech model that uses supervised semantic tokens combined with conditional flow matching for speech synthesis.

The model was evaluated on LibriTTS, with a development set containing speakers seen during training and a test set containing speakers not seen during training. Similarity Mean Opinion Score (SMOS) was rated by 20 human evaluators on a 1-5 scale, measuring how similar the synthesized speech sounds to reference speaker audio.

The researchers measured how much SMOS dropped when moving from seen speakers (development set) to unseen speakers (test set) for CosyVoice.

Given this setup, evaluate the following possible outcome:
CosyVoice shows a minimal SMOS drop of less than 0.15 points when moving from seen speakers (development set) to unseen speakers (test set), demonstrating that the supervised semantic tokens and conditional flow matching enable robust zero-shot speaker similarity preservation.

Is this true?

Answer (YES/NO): YES